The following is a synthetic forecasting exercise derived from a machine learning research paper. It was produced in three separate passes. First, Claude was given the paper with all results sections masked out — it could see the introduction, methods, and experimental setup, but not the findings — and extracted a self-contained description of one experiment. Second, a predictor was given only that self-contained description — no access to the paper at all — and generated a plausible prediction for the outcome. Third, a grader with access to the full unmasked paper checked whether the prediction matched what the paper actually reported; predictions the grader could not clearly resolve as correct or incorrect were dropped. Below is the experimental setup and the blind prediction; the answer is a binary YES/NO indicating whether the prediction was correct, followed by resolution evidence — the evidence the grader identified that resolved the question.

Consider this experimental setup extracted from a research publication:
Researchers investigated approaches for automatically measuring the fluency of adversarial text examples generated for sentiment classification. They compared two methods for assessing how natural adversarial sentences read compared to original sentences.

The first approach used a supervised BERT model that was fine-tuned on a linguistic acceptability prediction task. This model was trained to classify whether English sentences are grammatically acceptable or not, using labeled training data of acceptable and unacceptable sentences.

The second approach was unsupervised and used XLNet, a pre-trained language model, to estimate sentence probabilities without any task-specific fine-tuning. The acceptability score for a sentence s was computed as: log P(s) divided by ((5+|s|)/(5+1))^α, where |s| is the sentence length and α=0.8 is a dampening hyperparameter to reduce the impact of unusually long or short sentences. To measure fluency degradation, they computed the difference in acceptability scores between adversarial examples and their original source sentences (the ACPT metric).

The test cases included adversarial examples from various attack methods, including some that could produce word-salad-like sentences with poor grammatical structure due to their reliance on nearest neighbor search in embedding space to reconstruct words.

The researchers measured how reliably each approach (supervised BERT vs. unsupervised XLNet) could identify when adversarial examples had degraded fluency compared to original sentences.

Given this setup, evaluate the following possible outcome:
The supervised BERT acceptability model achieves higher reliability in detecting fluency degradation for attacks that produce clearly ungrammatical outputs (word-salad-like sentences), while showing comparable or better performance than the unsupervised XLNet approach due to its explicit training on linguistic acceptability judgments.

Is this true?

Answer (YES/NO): NO